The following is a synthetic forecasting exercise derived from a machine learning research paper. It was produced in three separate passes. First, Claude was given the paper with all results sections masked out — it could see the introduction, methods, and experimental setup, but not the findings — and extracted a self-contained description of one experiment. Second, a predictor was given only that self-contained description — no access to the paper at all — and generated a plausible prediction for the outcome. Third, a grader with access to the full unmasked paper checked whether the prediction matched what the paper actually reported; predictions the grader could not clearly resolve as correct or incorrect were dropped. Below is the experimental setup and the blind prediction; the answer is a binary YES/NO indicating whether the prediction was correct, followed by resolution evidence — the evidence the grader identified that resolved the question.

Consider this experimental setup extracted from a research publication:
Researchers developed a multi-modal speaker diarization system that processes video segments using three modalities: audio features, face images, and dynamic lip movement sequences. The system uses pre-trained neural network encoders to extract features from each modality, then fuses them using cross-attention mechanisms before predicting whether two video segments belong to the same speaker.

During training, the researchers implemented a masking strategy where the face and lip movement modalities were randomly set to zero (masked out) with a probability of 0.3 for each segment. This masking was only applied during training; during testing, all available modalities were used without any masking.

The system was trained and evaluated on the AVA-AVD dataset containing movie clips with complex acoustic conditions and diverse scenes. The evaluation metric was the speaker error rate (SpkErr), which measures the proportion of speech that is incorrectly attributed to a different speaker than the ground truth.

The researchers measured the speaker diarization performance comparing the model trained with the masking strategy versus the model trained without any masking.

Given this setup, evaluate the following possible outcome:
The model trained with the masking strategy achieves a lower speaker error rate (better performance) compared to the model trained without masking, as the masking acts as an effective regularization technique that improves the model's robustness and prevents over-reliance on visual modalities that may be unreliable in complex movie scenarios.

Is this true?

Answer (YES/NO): YES